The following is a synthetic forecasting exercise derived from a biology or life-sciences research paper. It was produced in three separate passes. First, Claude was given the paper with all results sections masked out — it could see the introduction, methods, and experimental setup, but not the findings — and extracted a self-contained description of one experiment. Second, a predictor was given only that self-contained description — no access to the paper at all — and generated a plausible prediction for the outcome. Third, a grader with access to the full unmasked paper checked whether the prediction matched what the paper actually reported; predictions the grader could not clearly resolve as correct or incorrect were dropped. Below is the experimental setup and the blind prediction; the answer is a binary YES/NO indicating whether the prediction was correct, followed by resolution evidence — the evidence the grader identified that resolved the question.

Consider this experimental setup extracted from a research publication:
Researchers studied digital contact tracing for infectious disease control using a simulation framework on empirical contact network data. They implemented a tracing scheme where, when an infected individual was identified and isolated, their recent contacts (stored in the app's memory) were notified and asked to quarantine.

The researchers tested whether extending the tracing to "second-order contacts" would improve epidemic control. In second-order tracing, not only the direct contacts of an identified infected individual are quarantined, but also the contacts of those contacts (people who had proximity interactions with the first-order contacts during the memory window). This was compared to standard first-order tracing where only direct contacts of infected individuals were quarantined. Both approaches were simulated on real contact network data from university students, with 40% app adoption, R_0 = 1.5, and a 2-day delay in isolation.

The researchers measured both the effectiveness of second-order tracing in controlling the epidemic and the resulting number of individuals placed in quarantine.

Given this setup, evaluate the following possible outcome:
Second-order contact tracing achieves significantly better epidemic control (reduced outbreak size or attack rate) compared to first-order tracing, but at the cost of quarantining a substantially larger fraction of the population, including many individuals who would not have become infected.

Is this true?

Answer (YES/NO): NO